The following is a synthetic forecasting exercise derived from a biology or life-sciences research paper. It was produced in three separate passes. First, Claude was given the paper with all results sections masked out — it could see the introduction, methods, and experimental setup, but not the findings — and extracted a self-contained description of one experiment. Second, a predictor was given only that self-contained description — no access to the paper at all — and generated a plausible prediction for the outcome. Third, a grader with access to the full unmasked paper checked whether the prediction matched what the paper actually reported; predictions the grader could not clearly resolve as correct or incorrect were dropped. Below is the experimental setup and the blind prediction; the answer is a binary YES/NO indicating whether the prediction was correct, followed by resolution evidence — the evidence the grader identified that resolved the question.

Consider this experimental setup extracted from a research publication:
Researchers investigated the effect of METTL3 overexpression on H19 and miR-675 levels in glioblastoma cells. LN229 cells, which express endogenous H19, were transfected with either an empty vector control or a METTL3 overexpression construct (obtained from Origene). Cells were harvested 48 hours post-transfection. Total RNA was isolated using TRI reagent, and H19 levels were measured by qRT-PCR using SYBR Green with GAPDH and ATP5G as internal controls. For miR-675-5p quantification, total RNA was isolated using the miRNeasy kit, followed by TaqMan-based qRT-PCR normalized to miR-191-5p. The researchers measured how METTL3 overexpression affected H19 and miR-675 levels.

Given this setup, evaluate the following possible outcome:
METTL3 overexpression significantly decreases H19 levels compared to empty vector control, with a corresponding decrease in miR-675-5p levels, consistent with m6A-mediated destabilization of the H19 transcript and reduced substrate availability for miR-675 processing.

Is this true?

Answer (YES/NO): NO